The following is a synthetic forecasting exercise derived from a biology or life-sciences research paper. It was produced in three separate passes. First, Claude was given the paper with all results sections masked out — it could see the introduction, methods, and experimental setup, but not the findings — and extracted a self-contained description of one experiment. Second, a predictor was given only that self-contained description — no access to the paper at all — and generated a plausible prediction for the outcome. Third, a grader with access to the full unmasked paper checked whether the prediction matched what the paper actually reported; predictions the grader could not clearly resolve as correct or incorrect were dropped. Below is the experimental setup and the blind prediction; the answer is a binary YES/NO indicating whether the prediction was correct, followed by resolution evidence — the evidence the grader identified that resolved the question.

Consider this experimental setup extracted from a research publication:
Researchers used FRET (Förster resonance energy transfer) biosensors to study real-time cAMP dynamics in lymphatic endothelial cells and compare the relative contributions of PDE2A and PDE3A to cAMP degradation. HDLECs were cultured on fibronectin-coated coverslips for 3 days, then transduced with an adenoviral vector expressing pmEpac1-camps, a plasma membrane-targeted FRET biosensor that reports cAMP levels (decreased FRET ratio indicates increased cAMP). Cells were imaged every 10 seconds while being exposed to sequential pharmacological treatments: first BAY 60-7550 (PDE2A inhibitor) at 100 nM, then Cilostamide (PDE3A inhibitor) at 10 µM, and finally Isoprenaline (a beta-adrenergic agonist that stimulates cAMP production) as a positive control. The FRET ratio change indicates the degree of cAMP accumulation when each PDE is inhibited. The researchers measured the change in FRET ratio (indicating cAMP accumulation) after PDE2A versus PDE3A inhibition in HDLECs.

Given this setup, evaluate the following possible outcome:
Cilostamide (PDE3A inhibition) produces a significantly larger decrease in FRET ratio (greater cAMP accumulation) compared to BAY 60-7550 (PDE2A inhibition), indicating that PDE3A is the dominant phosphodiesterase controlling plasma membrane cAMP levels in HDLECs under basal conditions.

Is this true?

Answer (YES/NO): NO